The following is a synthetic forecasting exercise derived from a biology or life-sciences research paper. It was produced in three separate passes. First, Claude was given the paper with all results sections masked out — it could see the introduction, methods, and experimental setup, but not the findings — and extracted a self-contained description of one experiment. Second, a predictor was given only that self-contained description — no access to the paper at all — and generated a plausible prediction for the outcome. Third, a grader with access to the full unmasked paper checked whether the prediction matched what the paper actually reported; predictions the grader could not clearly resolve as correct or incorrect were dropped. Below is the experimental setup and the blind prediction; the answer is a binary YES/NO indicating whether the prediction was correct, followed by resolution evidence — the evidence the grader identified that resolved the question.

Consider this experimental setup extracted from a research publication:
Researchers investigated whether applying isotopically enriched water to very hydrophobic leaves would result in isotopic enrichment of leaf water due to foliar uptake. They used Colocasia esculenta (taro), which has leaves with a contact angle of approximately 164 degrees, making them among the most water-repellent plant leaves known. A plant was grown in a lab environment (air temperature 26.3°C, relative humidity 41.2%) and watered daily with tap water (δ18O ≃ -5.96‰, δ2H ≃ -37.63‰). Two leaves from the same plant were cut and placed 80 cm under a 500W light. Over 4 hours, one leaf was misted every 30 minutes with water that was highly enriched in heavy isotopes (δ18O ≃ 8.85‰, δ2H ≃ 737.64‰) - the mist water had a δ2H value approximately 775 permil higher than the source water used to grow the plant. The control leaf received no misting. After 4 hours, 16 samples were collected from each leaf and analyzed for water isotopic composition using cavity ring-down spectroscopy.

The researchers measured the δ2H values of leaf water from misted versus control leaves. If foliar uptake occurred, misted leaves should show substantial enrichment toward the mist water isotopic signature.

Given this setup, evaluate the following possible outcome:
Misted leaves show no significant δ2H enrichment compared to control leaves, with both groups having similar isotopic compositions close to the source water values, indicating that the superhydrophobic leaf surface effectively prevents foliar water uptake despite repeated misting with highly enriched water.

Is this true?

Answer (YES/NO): NO